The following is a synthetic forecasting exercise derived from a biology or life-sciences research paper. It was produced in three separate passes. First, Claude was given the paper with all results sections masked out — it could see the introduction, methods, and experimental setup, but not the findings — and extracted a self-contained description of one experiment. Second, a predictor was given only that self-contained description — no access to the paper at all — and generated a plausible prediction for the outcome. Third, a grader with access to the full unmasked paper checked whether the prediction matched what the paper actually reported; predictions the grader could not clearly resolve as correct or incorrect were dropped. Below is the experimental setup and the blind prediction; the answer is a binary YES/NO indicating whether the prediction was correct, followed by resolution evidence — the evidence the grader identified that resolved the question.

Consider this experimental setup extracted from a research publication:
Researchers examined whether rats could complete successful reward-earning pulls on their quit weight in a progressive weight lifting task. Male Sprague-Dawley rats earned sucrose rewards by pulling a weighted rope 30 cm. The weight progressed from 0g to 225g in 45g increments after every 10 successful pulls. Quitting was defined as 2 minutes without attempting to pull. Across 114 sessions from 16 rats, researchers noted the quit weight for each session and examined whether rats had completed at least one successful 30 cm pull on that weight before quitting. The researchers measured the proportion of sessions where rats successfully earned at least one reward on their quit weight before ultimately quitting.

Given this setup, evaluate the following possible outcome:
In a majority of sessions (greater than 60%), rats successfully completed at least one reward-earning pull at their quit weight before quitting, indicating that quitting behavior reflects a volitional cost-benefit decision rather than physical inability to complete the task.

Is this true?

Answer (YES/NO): NO